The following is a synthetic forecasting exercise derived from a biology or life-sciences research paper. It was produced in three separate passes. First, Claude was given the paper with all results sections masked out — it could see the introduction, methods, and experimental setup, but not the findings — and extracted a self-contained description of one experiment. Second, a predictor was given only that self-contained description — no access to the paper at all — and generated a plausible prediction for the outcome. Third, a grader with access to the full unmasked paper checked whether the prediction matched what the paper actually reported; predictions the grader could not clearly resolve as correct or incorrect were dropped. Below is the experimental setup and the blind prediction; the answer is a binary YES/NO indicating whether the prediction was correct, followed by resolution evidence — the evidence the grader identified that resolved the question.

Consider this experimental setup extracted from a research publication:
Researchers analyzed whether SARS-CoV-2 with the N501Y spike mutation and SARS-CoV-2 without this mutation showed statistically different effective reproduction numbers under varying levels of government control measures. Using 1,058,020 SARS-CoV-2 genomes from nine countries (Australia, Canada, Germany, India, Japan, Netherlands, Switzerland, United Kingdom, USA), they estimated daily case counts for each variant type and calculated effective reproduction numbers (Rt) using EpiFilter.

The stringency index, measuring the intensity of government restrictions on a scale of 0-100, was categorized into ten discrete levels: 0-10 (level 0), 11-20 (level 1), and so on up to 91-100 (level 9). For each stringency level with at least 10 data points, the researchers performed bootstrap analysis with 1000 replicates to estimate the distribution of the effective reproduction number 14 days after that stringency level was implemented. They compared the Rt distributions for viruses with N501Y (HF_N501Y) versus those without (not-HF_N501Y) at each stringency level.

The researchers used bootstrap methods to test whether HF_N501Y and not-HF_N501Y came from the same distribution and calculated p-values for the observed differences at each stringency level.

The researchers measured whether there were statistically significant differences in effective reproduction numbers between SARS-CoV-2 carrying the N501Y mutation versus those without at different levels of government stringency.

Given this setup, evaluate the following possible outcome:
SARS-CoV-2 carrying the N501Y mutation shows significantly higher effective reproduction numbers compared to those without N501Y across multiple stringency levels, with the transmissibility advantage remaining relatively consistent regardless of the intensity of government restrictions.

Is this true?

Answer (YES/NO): YES